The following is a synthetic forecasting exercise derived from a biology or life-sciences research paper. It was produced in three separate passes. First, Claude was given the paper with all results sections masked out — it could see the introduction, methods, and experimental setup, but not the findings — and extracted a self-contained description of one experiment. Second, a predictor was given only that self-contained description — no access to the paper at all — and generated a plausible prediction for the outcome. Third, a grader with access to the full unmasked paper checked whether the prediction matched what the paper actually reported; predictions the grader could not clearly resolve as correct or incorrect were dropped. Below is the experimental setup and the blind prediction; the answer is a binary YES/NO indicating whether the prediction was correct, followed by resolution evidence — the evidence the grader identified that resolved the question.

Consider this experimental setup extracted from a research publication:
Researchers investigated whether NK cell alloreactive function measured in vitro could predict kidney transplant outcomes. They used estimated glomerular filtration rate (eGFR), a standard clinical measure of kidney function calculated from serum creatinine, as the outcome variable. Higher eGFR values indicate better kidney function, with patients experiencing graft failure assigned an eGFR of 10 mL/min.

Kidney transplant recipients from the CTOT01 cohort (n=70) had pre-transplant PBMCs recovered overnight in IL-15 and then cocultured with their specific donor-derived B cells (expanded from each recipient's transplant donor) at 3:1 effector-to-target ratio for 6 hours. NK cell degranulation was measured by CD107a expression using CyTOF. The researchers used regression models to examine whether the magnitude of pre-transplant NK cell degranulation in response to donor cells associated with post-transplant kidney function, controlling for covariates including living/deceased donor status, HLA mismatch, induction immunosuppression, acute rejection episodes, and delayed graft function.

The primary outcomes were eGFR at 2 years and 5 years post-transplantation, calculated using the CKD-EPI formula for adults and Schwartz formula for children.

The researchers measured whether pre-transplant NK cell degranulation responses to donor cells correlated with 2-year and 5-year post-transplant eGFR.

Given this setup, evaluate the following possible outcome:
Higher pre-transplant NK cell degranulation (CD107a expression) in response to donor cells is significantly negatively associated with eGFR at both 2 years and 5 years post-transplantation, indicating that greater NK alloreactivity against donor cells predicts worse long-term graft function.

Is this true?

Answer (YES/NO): NO